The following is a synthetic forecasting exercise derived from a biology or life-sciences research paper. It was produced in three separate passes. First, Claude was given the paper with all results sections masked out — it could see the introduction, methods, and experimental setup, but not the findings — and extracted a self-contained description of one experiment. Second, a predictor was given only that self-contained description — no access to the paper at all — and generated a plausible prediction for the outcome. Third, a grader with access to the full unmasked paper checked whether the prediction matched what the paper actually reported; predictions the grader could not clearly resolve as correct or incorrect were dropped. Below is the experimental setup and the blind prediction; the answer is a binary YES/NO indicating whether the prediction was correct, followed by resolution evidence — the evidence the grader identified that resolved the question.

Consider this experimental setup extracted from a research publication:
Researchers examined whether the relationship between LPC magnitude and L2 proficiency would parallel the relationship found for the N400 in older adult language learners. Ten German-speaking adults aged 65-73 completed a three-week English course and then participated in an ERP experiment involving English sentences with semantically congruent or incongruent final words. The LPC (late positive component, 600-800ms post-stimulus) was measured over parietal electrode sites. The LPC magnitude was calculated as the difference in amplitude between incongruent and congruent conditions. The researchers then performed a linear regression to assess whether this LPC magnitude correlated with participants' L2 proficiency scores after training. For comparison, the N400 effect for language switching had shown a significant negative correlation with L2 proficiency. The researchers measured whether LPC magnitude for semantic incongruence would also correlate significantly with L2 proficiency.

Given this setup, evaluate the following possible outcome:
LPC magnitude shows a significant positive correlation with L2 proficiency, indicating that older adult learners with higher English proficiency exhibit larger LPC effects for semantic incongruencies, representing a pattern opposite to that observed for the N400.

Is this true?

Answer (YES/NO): NO